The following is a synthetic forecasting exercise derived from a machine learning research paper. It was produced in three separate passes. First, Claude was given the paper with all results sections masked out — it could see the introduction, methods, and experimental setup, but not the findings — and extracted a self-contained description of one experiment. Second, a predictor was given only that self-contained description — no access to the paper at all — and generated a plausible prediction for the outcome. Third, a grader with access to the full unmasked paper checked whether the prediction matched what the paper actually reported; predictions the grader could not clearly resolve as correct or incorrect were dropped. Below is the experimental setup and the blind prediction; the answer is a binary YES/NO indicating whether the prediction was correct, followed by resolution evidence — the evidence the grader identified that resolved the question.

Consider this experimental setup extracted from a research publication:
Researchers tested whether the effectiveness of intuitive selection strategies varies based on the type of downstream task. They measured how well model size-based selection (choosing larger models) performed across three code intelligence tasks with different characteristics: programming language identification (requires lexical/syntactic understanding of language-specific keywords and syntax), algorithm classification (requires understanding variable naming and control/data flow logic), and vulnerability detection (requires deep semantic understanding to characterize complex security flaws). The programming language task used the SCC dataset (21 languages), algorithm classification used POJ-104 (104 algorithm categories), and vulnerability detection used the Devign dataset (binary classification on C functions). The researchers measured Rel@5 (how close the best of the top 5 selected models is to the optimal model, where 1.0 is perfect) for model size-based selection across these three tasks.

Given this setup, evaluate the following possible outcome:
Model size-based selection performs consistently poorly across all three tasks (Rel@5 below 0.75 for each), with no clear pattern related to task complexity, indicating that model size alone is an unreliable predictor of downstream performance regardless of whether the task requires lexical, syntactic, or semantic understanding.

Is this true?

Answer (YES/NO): NO